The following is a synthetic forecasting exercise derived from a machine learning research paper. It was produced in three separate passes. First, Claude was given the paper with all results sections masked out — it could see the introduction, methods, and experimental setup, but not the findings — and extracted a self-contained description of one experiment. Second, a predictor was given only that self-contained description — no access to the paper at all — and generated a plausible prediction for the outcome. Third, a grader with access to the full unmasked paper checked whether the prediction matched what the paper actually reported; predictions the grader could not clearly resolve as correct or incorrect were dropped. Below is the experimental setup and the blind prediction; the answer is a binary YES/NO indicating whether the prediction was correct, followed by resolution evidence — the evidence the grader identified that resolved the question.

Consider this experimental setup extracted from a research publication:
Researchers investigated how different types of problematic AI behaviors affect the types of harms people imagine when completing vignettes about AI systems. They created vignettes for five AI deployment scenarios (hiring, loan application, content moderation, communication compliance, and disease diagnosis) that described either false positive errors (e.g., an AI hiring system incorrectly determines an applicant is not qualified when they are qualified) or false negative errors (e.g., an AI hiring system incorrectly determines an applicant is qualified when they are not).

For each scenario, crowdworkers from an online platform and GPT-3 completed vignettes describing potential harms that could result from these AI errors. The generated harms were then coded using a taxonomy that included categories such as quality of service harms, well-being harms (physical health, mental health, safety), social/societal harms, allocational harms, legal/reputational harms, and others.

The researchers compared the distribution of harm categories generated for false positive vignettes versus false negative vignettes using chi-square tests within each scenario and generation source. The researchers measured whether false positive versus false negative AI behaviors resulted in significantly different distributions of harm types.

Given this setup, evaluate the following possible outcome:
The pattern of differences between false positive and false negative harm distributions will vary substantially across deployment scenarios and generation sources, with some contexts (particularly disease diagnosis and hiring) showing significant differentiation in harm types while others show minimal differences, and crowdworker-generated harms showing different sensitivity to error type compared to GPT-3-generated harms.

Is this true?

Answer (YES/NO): NO